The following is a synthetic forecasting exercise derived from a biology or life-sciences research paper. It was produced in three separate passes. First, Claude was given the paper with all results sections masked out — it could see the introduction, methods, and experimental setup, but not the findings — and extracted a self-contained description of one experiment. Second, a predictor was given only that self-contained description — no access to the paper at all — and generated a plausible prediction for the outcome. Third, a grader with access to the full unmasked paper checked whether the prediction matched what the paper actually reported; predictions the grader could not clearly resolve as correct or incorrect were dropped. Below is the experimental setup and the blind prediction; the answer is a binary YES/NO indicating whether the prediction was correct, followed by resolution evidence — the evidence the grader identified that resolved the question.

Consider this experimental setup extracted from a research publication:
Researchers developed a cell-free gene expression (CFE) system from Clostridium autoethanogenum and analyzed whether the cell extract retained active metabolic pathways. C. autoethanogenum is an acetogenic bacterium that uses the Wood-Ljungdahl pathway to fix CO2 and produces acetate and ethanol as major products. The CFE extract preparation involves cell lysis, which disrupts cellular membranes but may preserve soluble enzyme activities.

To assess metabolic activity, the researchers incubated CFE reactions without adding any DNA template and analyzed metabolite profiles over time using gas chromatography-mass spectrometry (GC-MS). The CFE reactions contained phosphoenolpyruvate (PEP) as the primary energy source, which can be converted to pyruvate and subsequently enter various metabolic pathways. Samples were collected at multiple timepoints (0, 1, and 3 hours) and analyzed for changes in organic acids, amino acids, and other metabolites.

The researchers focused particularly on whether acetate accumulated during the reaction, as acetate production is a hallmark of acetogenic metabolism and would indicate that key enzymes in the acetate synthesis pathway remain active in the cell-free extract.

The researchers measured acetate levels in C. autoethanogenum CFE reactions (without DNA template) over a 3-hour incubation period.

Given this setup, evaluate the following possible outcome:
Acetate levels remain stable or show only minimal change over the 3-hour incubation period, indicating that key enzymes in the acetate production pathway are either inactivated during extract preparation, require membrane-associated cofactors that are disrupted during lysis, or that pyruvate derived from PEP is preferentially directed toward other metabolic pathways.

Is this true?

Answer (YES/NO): YES